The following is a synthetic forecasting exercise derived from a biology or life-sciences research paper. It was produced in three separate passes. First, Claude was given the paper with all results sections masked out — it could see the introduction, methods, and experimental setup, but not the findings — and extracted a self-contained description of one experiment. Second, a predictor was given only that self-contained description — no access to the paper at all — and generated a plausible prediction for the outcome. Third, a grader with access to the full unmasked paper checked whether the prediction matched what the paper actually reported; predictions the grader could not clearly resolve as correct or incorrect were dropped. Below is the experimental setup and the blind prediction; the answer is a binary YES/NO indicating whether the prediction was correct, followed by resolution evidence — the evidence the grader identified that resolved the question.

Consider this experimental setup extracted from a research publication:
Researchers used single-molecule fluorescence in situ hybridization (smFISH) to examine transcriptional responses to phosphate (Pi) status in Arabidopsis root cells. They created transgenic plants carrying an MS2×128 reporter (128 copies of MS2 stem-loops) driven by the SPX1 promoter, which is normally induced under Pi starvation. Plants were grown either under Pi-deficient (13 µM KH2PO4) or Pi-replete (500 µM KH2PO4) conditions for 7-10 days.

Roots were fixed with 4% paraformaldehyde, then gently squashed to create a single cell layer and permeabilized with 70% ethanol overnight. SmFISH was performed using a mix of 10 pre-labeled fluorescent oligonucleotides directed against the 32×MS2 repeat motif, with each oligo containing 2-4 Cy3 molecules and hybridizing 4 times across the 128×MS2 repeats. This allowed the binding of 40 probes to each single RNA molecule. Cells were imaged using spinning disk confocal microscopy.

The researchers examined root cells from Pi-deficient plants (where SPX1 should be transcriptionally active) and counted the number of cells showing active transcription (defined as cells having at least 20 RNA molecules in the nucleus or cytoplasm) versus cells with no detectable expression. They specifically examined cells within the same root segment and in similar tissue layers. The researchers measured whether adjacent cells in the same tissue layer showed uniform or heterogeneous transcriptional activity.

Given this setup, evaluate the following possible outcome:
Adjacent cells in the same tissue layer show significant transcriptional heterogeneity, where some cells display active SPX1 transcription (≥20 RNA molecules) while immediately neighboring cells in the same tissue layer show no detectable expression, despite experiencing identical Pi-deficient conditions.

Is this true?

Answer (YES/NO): YES